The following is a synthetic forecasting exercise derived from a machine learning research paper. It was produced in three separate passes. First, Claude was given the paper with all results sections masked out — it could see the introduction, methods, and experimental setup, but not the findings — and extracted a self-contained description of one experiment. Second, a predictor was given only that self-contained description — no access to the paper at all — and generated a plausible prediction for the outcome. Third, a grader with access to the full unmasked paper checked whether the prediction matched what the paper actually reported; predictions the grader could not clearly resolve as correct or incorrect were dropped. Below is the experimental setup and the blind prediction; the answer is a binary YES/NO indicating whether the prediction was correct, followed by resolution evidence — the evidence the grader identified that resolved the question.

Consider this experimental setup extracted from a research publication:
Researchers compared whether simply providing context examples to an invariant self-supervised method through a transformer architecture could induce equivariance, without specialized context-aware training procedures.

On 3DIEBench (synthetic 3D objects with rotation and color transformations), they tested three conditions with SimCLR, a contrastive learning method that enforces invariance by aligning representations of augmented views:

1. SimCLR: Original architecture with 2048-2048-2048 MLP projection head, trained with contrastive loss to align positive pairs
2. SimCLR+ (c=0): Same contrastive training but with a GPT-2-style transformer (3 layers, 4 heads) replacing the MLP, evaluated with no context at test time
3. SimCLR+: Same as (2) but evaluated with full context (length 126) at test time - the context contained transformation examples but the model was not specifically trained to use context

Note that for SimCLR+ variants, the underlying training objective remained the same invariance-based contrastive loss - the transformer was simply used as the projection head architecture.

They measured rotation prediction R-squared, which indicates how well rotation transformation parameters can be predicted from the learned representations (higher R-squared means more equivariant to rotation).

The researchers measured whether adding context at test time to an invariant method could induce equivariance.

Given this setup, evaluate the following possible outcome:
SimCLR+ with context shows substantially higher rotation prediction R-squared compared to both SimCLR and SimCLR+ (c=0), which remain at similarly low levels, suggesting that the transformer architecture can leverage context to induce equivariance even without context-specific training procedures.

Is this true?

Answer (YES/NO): NO